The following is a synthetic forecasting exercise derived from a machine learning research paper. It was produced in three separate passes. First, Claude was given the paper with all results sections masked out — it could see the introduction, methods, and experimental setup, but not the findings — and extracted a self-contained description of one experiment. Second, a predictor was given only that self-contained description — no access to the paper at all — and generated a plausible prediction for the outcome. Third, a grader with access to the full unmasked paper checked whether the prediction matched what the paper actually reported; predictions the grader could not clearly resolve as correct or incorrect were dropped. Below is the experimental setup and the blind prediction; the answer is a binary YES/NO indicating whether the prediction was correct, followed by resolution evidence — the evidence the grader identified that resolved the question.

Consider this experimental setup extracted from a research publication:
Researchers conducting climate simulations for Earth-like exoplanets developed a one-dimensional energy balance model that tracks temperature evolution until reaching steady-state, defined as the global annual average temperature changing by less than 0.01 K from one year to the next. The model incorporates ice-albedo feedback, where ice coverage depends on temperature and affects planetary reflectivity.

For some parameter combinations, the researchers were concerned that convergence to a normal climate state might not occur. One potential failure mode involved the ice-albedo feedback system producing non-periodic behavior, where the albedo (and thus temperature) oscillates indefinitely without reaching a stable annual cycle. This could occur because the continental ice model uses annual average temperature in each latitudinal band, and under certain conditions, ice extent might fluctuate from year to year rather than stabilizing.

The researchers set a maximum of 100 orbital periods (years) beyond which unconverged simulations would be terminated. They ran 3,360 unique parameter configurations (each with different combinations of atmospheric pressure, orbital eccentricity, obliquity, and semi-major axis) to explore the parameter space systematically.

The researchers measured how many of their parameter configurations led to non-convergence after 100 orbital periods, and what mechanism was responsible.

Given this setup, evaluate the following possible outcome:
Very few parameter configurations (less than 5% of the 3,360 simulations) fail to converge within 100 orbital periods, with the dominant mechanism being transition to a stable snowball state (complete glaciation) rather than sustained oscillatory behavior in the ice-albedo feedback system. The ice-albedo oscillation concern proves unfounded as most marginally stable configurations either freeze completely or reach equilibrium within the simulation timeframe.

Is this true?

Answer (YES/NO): NO